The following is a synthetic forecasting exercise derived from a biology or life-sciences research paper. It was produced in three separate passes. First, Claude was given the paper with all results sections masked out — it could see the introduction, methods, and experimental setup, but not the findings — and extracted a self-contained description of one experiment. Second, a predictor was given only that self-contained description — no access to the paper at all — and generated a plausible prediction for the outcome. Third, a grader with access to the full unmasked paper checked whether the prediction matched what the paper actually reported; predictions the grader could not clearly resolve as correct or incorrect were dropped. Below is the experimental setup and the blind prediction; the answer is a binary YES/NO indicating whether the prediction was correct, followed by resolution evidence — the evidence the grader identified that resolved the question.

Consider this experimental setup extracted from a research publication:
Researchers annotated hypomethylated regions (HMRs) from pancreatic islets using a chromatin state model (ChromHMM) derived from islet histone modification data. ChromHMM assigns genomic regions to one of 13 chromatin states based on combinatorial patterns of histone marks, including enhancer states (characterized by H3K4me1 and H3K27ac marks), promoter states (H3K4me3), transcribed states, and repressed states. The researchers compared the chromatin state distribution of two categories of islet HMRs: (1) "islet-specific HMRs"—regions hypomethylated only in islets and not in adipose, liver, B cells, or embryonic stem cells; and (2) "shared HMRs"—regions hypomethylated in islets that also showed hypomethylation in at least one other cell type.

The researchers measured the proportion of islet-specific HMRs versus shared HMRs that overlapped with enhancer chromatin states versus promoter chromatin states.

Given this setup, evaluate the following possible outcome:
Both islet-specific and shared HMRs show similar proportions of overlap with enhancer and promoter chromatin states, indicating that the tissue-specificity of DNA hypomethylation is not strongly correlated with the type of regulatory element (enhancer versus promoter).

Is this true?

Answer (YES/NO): NO